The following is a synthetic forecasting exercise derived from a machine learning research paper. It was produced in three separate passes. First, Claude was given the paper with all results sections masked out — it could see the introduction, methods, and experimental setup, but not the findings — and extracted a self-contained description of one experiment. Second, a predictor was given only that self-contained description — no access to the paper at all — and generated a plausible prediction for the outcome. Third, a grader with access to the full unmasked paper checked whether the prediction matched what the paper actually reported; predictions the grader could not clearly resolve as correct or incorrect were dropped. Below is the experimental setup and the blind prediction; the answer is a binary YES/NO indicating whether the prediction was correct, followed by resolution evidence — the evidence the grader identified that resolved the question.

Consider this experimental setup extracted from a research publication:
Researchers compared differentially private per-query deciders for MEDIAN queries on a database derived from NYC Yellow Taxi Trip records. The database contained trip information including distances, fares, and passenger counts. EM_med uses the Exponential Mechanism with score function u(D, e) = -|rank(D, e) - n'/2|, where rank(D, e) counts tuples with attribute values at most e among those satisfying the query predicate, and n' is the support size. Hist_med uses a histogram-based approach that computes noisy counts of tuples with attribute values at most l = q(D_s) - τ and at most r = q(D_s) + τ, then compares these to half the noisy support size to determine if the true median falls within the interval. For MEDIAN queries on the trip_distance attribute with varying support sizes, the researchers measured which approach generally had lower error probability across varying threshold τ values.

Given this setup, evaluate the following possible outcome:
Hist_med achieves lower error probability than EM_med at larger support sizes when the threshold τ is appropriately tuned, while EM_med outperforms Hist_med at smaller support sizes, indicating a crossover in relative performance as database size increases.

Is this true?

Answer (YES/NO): NO